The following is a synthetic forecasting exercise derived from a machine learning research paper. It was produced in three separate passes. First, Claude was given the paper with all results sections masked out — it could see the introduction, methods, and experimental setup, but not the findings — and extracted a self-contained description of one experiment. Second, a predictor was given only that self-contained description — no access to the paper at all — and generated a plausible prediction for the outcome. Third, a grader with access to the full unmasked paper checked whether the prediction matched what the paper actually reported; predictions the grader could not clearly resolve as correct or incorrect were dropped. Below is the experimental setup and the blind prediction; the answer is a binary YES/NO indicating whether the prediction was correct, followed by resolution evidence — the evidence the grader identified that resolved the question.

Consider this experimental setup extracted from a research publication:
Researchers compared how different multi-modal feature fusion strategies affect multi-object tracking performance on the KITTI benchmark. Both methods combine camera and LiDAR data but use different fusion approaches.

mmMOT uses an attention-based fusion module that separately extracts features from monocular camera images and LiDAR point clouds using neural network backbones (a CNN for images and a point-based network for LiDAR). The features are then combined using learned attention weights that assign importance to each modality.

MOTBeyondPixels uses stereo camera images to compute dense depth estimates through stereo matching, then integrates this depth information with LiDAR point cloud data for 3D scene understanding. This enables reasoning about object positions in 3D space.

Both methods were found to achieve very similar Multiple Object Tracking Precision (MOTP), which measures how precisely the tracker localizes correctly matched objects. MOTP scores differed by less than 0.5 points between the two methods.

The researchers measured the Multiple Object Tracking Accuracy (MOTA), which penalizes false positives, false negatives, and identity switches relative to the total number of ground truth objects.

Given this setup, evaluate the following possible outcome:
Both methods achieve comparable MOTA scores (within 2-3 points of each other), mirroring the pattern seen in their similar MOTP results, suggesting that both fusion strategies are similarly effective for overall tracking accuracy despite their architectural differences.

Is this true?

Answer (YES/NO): YES